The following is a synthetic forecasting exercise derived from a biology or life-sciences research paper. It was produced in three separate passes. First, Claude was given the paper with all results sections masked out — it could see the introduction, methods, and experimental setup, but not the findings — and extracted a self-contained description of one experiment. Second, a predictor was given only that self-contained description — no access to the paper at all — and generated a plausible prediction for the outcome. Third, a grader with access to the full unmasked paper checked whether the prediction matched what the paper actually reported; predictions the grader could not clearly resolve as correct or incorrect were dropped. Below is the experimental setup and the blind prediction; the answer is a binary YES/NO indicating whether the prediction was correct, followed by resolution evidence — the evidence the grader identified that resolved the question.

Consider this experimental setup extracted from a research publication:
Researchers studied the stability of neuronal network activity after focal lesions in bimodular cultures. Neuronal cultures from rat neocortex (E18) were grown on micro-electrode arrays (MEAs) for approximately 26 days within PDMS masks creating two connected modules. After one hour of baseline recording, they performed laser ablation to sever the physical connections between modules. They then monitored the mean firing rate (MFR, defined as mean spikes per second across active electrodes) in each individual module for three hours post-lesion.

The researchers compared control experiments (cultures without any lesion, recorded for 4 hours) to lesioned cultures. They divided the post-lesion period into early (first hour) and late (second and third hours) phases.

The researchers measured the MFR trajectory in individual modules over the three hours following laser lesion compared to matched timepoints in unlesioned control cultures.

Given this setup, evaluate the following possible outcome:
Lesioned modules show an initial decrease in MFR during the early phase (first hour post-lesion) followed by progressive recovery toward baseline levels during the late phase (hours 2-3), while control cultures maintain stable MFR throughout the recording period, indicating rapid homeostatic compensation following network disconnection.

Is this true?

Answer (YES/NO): YES